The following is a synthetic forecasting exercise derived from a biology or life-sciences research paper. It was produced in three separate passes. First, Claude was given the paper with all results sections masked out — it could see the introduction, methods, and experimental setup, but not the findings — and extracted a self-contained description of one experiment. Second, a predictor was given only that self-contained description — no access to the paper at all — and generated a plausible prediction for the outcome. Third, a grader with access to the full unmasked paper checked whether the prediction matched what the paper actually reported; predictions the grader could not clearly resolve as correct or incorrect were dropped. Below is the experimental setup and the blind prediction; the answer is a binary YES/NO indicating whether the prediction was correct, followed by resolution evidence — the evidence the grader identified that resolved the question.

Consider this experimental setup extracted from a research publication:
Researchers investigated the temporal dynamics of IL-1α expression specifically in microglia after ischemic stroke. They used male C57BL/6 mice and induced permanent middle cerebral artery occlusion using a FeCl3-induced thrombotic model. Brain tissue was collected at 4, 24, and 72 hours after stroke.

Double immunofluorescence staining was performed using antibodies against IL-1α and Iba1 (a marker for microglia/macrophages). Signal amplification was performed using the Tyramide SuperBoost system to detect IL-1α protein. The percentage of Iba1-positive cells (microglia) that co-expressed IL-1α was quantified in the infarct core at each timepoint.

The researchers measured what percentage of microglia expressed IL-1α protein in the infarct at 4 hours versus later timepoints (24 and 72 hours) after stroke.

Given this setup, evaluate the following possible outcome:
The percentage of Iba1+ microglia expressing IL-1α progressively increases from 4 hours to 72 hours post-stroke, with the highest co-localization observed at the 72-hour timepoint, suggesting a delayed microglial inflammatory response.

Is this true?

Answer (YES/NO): NO